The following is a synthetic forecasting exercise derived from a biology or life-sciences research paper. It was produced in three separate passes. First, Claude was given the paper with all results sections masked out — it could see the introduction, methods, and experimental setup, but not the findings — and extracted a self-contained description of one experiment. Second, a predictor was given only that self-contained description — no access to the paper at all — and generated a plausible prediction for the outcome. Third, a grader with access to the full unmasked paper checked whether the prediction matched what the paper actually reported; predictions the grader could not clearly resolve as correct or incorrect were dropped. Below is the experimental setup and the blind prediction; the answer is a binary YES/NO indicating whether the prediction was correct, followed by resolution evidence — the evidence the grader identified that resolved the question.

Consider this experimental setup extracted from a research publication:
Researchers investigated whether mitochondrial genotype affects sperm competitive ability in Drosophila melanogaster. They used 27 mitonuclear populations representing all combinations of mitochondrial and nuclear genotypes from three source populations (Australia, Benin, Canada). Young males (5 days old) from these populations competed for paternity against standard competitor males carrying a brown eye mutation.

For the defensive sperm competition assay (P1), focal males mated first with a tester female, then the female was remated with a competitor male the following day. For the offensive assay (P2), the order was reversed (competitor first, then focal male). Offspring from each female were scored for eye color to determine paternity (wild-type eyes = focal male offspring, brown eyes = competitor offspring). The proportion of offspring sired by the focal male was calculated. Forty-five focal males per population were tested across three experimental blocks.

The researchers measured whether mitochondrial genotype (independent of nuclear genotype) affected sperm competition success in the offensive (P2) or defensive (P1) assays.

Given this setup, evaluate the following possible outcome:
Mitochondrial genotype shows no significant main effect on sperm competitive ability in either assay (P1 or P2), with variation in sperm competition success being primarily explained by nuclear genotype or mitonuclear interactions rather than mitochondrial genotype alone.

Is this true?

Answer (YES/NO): NO